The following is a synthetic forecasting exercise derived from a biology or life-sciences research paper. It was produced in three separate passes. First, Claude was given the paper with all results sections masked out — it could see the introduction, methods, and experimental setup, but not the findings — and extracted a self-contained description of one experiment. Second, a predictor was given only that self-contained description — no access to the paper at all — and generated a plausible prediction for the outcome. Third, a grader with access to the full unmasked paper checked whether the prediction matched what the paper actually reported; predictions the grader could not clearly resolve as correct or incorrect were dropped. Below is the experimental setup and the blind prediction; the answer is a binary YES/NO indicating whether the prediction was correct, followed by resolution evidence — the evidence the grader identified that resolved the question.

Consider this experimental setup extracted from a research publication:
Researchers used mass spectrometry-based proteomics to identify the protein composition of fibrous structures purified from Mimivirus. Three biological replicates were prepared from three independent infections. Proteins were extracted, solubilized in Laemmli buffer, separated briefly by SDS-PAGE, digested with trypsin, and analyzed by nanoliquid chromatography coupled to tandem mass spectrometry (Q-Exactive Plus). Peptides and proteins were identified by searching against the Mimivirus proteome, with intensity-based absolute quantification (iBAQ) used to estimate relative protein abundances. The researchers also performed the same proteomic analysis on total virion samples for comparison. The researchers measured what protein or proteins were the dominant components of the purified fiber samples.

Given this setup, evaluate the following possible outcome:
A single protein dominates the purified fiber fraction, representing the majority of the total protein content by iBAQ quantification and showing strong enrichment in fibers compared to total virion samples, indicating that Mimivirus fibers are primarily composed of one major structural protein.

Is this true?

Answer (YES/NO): NO